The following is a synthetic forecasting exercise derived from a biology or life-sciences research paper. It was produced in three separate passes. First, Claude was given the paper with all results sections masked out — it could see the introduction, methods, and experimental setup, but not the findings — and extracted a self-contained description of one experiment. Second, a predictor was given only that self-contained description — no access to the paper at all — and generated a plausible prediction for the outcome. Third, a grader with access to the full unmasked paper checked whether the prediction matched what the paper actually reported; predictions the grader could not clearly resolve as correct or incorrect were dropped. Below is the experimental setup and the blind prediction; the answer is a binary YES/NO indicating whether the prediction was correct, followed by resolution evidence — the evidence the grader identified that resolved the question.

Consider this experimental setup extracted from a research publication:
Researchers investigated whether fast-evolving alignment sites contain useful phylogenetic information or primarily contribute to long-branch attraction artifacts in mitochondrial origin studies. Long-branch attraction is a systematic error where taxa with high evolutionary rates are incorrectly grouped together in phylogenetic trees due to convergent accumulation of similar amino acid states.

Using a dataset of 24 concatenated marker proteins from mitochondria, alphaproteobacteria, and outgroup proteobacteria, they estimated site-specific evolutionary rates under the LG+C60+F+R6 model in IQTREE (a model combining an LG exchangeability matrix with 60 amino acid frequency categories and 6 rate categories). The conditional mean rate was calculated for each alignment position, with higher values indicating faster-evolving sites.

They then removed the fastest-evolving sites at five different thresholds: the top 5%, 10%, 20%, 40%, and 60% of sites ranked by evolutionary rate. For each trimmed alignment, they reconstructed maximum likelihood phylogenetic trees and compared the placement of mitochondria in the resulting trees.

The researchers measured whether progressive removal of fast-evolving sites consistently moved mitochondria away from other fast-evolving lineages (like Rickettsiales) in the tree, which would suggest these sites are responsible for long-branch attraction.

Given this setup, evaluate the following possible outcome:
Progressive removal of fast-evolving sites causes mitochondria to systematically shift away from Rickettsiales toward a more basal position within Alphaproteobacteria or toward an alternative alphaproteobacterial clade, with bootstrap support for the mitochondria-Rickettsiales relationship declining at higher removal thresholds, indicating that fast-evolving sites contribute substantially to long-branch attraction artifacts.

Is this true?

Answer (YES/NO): NO